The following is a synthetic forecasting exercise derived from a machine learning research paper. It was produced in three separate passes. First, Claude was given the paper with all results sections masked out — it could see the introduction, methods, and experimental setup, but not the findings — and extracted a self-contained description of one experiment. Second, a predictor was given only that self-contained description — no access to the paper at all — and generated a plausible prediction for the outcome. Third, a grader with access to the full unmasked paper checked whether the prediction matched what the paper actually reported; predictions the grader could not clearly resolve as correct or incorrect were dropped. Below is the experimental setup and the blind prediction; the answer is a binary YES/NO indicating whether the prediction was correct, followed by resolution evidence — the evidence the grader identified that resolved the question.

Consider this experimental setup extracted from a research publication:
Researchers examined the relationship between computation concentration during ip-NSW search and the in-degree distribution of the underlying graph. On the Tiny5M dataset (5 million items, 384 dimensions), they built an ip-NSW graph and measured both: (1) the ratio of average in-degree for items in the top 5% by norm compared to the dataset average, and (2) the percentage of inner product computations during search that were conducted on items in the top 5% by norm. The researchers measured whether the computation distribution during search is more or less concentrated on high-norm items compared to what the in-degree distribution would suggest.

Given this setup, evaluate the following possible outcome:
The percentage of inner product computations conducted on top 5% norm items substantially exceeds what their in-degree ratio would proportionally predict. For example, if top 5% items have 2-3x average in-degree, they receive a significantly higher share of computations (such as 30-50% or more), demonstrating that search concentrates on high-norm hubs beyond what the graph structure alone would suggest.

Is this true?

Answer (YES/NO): NO